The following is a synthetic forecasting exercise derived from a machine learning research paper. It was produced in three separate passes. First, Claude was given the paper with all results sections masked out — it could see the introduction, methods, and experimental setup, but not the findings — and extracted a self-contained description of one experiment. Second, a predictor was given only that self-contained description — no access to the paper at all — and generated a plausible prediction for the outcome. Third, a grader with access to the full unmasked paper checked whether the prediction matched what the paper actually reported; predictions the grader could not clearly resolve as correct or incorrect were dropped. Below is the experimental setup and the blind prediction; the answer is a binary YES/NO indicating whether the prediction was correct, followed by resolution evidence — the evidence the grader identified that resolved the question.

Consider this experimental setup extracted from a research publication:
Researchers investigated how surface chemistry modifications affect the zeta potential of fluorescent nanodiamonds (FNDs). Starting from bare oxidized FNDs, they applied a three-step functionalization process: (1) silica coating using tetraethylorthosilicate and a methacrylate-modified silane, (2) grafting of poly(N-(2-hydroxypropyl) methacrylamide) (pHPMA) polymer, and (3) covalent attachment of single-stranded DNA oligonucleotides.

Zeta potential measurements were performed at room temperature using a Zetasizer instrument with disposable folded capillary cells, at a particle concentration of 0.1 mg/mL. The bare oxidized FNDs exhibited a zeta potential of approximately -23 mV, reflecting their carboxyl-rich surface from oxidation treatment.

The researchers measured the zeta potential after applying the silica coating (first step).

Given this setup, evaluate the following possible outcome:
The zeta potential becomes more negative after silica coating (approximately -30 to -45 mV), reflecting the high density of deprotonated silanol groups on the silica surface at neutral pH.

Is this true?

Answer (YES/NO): YES